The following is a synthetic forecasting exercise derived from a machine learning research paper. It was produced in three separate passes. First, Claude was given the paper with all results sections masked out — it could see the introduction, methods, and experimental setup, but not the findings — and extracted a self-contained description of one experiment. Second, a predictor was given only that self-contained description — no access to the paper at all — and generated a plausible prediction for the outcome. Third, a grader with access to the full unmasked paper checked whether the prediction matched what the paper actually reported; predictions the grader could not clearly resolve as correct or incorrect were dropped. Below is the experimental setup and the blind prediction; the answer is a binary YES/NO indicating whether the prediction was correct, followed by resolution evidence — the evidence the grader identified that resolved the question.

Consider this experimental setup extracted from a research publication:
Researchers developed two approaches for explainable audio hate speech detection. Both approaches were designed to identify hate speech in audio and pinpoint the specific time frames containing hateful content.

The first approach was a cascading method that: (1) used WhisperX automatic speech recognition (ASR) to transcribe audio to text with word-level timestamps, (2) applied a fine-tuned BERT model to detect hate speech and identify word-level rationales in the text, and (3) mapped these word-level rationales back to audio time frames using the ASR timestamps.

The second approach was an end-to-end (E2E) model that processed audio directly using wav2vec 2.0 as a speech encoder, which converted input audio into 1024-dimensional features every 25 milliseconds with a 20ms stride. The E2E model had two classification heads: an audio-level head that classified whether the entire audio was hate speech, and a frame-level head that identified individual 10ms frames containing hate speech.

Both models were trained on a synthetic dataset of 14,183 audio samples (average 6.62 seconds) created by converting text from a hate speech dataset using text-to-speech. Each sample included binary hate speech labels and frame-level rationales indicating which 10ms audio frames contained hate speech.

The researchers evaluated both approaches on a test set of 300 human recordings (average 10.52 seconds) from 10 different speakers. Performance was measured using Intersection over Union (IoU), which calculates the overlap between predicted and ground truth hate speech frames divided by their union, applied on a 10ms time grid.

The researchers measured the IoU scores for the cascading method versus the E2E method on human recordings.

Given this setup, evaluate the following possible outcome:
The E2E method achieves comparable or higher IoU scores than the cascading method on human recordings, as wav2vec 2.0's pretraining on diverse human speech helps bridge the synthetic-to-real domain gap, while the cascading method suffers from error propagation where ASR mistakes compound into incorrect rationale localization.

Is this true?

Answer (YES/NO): YES